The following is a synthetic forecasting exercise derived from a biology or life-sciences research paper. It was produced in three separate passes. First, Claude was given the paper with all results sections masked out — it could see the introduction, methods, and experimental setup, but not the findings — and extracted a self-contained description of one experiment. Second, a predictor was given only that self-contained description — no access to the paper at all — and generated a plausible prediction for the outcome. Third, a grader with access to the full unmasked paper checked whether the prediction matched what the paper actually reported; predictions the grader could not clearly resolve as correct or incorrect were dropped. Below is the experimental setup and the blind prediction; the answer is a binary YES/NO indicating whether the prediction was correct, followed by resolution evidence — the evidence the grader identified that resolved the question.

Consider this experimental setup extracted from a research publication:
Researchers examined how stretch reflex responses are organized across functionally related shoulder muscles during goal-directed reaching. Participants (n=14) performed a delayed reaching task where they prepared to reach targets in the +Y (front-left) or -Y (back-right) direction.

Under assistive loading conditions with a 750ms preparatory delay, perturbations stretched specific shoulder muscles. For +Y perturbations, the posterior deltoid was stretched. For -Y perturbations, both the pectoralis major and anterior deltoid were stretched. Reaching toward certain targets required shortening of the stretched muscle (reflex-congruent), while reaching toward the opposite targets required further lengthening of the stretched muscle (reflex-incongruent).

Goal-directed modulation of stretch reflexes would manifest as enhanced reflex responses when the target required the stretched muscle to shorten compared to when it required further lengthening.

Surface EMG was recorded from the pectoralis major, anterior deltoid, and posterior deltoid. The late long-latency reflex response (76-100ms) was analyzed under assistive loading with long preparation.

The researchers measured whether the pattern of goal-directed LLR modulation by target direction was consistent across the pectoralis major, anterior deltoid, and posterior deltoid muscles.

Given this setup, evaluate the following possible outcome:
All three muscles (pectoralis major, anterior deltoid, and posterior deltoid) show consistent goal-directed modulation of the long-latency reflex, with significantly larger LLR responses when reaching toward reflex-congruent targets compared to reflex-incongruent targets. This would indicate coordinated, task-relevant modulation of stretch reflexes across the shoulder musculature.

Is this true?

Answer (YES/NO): YES